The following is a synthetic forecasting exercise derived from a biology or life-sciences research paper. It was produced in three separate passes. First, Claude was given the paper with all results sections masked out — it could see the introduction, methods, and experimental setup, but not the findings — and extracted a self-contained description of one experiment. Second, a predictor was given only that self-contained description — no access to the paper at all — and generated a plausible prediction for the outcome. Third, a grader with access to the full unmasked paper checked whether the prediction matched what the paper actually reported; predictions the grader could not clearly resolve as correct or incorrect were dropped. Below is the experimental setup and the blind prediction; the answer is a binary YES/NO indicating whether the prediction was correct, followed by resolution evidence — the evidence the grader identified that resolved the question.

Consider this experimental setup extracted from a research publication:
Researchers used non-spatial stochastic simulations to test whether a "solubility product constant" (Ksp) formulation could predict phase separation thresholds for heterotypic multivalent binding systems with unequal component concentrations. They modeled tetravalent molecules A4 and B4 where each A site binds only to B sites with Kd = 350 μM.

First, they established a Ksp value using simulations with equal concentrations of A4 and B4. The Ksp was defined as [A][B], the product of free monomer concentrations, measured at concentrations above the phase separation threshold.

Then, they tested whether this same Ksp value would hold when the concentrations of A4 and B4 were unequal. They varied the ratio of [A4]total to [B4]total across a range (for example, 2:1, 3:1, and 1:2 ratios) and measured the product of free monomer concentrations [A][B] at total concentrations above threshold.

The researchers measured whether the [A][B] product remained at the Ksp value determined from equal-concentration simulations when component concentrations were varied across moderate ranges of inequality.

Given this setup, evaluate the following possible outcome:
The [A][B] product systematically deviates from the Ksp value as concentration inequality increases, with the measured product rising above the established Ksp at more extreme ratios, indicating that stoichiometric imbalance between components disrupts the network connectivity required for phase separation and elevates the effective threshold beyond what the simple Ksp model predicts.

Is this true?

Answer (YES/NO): NO